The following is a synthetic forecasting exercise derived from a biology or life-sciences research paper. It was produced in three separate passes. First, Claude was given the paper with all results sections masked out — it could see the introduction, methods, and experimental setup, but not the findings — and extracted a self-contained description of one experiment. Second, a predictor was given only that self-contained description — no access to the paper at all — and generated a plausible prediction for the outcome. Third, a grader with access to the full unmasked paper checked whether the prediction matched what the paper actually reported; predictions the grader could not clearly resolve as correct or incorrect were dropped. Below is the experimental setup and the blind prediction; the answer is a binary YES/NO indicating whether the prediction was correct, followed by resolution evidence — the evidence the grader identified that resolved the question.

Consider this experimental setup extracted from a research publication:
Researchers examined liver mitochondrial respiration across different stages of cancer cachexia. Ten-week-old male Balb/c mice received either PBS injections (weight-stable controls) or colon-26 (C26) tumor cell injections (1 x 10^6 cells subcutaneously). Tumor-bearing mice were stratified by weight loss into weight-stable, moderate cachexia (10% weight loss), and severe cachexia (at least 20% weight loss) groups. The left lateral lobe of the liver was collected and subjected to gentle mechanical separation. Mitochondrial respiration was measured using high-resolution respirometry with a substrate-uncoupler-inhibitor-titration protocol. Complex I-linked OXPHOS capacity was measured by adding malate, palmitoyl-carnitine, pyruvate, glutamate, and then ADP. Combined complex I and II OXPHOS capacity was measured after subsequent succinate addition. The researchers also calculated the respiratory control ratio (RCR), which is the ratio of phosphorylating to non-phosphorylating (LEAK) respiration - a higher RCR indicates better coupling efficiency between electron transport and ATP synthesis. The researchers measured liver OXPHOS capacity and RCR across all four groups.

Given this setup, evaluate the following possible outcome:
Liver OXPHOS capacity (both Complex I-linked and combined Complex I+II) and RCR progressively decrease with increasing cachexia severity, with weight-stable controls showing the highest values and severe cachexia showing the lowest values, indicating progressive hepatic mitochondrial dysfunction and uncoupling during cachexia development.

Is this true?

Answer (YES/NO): NO